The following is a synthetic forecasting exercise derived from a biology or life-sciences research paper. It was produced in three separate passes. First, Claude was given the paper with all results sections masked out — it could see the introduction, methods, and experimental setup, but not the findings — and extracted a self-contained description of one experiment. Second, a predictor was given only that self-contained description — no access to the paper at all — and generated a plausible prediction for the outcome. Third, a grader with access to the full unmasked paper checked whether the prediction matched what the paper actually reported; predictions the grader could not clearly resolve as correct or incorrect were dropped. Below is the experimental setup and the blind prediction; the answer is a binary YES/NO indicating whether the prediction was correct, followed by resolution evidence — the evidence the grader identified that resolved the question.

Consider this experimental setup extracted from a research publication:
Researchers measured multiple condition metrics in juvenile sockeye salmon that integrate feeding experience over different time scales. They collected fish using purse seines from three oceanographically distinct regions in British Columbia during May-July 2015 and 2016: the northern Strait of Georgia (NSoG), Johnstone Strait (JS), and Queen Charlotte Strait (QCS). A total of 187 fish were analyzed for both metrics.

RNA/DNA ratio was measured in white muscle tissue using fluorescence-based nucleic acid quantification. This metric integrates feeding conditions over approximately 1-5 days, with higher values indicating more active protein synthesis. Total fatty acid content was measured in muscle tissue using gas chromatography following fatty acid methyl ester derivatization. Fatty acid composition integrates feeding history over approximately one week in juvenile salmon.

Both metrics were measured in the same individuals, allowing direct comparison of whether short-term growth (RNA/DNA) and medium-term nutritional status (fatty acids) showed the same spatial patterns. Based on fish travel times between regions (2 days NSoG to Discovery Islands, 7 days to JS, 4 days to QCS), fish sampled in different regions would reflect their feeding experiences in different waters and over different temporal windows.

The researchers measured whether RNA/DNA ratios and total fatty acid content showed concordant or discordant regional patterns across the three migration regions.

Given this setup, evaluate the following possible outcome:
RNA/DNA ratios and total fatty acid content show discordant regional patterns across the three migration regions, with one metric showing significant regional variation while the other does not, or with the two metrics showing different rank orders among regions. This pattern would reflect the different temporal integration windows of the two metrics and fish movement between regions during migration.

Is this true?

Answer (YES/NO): NO